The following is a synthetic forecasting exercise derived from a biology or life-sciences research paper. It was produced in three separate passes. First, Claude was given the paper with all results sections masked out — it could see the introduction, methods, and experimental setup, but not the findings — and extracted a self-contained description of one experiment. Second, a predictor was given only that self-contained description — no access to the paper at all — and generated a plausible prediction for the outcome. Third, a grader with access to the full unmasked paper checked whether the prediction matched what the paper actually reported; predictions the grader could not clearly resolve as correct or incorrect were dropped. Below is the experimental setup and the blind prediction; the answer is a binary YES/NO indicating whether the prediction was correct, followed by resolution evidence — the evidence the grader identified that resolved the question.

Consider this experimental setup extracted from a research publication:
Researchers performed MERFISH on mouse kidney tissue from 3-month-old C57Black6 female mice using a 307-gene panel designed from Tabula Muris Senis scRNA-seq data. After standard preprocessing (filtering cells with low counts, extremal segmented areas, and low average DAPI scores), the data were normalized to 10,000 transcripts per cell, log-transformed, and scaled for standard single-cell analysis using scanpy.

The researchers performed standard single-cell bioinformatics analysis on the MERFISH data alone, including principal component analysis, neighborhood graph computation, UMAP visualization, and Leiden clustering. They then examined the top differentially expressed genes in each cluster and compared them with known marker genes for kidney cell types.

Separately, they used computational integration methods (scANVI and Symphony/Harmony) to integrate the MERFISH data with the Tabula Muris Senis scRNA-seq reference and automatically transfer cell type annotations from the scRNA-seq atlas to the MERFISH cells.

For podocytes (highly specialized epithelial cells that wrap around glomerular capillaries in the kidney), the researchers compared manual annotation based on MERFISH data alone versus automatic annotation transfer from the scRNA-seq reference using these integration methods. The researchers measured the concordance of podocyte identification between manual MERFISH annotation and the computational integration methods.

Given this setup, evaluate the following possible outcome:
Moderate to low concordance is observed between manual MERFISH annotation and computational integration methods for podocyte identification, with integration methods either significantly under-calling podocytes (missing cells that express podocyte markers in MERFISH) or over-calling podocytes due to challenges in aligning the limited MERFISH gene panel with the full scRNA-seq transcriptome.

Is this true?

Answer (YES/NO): YES